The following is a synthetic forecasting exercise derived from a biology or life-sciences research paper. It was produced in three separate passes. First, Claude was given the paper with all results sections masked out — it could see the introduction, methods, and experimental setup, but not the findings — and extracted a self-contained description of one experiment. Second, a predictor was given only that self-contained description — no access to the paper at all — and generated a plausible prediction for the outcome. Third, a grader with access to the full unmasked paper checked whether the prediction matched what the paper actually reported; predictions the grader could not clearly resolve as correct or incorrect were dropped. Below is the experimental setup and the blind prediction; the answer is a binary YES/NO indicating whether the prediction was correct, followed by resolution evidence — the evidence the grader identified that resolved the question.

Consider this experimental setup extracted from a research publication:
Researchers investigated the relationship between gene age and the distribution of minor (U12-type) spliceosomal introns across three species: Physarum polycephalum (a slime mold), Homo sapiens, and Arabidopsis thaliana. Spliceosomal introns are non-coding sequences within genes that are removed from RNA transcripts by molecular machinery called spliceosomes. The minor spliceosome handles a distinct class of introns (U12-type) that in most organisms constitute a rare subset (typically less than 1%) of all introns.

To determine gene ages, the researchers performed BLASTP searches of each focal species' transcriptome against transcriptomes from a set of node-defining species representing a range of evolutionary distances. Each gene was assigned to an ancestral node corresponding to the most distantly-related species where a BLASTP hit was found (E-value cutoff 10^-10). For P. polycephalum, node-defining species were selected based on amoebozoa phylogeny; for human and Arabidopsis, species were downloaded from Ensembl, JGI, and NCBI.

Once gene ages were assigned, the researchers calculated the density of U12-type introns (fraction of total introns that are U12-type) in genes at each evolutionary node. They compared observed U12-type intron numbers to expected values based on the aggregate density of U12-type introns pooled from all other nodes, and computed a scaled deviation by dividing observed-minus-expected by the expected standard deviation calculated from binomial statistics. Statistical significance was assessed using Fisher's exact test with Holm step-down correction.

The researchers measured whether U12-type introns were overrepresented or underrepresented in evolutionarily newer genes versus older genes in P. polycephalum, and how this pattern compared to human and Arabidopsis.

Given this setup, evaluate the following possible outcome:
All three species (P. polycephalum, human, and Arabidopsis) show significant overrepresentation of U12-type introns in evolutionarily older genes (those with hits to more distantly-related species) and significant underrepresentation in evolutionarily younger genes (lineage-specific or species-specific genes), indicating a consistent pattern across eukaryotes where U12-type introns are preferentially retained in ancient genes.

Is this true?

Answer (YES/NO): NO